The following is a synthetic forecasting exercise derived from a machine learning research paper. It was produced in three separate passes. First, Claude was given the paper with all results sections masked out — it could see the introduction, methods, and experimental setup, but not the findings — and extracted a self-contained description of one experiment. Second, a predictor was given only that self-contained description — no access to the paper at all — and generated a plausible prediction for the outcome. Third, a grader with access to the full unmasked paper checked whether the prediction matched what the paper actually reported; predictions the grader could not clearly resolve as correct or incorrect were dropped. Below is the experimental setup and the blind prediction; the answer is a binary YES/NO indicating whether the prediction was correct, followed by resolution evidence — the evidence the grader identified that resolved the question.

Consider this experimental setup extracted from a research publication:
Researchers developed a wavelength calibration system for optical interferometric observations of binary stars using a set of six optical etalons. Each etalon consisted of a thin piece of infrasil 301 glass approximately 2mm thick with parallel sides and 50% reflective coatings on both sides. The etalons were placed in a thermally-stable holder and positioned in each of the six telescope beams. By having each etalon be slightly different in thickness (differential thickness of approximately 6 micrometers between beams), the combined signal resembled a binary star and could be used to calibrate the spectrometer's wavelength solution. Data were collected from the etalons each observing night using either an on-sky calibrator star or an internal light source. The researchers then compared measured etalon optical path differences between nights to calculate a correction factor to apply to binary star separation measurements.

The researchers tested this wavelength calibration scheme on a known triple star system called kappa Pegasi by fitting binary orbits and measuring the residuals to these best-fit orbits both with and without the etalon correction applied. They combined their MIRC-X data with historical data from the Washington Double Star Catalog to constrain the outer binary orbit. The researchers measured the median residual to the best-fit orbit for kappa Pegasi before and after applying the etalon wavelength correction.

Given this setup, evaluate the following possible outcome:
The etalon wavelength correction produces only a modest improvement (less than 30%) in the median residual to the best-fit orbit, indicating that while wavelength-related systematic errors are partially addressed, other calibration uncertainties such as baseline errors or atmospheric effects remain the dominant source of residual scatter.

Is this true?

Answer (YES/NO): NO